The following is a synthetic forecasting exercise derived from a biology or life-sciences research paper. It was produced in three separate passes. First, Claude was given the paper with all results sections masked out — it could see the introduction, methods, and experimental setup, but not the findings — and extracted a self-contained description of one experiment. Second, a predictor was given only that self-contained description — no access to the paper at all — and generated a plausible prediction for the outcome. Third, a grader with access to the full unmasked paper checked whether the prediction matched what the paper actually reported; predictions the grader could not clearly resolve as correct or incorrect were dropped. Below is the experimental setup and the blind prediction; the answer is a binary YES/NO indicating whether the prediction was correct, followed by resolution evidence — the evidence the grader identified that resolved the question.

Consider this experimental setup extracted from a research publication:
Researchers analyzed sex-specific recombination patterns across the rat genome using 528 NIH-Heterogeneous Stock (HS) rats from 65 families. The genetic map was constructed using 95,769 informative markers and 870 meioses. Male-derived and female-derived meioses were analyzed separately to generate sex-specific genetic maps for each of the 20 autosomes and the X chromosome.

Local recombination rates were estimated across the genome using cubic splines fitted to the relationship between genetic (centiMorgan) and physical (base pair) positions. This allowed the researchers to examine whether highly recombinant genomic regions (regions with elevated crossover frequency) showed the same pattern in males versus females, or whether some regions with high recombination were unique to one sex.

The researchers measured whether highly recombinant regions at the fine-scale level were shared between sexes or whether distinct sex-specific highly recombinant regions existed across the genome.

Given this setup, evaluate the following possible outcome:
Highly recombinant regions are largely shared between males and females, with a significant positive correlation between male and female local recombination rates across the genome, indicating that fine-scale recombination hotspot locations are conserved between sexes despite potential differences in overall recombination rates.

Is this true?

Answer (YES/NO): NO